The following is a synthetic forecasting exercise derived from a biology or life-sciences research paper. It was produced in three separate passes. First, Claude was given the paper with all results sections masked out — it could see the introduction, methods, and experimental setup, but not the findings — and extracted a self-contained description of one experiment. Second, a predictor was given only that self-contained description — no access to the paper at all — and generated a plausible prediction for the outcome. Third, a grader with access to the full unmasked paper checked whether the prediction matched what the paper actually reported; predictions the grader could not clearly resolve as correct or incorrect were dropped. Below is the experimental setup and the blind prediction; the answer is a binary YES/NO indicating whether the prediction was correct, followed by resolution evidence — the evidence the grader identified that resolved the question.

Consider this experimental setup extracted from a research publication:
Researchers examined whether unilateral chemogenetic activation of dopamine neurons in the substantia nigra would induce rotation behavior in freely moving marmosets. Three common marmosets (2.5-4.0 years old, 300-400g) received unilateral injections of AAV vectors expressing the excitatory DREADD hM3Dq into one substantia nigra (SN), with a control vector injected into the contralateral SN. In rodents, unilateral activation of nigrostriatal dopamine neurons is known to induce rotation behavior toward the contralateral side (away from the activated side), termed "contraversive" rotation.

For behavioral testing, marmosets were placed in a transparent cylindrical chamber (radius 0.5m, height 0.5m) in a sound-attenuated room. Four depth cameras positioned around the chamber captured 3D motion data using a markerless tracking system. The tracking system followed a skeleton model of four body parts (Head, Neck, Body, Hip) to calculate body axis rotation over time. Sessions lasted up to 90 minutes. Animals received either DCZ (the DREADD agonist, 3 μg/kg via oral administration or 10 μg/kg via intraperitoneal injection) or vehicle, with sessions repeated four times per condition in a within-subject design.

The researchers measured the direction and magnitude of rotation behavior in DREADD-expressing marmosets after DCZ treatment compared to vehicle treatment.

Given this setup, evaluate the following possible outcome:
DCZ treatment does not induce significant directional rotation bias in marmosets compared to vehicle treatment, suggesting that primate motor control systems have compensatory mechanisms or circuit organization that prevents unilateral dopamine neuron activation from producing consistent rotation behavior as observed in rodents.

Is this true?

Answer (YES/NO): NO